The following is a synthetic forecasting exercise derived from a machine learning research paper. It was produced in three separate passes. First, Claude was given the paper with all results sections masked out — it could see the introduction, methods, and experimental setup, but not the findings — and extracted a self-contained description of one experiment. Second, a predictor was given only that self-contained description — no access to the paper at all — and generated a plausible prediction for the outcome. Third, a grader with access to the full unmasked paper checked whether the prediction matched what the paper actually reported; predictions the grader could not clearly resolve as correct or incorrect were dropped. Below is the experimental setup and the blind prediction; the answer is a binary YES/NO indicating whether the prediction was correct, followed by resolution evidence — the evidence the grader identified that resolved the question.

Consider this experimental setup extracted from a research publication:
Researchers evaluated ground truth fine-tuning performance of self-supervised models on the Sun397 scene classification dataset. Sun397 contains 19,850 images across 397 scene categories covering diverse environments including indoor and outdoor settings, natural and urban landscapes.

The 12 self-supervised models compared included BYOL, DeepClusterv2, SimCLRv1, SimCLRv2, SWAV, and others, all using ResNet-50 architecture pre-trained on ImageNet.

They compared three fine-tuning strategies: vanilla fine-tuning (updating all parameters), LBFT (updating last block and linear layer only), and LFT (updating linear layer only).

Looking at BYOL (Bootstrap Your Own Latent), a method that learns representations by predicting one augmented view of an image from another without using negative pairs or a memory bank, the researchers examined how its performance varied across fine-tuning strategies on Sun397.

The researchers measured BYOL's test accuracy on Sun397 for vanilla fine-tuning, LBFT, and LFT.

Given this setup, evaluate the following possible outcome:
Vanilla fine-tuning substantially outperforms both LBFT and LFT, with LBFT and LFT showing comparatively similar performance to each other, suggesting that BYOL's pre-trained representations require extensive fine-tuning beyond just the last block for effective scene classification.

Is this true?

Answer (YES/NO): NO